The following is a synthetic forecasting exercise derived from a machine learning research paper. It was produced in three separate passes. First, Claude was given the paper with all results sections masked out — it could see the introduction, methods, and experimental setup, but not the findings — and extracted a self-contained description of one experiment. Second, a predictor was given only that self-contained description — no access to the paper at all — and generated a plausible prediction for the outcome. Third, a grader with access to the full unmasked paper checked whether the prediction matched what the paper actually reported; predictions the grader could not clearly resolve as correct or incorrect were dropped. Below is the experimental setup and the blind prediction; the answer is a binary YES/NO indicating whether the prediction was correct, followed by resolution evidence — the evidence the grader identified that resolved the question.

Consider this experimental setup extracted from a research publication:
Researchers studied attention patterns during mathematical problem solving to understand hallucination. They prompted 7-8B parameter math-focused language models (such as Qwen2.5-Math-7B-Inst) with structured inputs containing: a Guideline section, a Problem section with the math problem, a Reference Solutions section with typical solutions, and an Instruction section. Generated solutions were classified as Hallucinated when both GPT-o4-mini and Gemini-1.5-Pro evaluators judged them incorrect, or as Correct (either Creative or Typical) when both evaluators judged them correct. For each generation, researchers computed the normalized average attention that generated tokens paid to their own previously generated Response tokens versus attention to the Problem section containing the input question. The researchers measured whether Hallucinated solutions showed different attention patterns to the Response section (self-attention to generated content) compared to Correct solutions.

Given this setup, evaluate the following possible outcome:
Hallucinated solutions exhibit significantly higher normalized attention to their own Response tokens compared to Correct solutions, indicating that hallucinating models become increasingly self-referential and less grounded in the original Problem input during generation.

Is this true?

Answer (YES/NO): NO